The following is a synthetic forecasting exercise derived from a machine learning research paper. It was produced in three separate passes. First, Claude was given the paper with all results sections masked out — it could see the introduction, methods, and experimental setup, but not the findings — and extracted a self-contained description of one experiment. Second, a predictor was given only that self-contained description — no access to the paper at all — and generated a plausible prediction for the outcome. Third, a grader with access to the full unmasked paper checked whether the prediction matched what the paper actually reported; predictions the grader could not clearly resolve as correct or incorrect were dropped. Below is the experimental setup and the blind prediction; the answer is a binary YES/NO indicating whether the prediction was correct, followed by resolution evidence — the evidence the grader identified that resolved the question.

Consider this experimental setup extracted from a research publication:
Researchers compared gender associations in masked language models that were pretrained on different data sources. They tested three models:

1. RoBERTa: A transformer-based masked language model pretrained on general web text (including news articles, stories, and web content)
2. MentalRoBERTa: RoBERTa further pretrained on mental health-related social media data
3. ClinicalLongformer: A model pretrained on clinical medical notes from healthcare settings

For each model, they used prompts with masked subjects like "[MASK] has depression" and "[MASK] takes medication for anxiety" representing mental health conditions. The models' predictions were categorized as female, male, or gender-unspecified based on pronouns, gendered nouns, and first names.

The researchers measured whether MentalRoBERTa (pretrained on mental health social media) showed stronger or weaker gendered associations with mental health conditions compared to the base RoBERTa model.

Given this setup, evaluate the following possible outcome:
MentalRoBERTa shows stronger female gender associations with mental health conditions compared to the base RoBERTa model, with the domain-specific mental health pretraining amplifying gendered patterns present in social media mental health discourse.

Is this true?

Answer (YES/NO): NO